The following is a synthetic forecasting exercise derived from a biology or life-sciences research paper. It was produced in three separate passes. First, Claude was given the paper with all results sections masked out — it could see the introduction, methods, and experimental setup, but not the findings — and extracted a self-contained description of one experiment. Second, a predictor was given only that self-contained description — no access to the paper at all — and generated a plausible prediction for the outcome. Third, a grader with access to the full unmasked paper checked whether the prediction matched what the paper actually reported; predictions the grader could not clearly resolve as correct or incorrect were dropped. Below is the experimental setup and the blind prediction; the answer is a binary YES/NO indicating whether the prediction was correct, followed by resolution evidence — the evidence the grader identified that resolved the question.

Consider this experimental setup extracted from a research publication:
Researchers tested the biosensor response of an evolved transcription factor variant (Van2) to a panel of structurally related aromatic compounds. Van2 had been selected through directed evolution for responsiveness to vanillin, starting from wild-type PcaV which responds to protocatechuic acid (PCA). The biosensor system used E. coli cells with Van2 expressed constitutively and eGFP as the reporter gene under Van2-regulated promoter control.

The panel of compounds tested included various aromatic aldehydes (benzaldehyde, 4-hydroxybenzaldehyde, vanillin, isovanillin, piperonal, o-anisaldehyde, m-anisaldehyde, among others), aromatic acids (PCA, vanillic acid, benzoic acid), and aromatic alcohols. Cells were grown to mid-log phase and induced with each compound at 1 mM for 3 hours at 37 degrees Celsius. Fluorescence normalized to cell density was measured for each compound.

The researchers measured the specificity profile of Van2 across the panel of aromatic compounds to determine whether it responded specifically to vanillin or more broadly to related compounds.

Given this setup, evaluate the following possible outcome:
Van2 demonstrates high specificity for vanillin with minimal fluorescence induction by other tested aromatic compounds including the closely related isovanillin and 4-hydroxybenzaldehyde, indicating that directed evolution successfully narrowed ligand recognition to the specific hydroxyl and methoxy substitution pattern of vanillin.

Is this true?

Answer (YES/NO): NO